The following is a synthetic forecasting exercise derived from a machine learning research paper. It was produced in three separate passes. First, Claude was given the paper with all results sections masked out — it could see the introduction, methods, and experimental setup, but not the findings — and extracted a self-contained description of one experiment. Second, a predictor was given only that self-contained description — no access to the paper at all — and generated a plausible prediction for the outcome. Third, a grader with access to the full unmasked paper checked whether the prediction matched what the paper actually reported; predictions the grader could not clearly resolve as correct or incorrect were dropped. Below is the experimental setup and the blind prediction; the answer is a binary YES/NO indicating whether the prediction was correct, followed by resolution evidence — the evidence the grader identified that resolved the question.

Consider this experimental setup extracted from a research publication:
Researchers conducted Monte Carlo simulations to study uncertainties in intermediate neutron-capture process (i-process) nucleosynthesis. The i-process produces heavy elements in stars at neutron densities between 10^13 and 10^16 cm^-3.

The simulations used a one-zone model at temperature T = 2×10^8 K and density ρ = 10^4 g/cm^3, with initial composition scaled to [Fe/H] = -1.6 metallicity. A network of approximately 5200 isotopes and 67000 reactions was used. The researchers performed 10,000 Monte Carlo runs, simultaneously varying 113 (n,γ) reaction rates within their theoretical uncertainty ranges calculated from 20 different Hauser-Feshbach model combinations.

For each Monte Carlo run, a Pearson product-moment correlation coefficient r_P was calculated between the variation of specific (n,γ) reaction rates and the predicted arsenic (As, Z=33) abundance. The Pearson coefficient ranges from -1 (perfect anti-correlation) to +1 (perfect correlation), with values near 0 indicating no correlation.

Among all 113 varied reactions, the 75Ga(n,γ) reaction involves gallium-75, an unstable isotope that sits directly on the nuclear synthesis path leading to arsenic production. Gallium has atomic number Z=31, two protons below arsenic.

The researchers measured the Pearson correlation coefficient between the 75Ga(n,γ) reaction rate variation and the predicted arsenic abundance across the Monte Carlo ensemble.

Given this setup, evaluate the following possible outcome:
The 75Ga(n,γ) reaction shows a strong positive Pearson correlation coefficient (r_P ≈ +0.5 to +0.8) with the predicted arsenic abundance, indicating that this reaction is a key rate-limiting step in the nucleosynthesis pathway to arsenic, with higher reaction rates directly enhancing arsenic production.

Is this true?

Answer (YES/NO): NO